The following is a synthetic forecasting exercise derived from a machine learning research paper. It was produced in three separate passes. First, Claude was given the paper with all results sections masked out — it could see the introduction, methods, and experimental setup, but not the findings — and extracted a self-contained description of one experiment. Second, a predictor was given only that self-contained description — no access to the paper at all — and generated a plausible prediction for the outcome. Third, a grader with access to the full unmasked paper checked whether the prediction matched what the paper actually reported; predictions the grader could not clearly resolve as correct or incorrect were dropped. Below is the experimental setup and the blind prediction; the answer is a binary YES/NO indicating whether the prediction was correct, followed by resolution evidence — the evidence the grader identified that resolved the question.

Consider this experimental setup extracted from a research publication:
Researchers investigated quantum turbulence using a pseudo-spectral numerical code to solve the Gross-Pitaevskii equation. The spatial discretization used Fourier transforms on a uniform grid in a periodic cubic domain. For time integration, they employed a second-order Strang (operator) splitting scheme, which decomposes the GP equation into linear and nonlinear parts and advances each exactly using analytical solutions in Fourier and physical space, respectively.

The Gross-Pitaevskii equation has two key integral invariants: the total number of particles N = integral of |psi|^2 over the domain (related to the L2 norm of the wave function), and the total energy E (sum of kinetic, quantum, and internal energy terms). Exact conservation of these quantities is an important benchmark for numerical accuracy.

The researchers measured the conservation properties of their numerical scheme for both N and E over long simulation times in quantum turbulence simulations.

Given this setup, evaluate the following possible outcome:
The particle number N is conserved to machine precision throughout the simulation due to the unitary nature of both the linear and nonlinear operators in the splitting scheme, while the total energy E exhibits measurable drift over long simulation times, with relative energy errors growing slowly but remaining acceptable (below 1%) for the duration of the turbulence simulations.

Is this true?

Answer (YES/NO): NO